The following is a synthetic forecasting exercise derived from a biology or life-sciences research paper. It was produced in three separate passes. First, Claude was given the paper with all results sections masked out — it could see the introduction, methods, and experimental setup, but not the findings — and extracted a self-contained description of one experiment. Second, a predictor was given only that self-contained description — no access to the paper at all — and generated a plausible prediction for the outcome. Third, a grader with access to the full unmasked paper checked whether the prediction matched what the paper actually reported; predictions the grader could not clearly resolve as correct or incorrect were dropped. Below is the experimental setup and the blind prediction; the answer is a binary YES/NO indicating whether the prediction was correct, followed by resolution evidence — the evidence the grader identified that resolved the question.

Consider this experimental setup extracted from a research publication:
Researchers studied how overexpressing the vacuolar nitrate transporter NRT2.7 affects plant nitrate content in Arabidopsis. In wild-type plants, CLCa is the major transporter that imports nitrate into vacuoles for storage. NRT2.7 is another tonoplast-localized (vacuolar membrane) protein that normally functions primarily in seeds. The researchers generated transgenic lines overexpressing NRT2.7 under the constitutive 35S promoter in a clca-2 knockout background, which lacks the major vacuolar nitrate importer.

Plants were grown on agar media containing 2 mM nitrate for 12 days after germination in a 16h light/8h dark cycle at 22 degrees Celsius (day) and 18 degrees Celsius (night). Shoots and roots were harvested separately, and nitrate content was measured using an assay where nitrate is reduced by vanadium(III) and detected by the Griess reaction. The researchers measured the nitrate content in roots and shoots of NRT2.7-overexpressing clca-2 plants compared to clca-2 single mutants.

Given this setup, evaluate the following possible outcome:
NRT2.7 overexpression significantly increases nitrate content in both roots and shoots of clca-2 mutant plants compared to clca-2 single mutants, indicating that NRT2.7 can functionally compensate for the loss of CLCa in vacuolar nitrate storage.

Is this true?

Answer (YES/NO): NO